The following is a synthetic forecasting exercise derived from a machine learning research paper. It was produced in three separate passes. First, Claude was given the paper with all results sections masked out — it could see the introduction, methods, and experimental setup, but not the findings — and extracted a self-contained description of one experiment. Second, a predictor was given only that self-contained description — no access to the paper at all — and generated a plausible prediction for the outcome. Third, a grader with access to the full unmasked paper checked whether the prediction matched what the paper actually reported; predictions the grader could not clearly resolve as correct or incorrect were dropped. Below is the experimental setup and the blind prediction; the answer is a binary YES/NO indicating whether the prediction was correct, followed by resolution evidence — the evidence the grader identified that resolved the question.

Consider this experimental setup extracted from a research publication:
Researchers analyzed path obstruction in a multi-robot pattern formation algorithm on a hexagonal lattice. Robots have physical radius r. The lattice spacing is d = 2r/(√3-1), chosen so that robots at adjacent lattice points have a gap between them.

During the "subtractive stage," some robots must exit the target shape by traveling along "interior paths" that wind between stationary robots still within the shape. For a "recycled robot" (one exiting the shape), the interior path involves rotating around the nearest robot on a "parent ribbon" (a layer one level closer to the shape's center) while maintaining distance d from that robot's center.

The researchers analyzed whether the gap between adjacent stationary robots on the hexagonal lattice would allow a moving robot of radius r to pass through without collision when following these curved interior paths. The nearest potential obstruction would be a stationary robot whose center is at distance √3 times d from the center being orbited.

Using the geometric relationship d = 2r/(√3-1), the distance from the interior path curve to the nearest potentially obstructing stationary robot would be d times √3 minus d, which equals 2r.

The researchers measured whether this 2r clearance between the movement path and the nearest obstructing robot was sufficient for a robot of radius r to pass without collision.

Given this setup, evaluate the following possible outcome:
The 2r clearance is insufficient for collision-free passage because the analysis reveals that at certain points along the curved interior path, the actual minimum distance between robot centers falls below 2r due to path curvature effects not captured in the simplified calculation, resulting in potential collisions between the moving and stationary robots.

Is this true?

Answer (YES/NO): NO